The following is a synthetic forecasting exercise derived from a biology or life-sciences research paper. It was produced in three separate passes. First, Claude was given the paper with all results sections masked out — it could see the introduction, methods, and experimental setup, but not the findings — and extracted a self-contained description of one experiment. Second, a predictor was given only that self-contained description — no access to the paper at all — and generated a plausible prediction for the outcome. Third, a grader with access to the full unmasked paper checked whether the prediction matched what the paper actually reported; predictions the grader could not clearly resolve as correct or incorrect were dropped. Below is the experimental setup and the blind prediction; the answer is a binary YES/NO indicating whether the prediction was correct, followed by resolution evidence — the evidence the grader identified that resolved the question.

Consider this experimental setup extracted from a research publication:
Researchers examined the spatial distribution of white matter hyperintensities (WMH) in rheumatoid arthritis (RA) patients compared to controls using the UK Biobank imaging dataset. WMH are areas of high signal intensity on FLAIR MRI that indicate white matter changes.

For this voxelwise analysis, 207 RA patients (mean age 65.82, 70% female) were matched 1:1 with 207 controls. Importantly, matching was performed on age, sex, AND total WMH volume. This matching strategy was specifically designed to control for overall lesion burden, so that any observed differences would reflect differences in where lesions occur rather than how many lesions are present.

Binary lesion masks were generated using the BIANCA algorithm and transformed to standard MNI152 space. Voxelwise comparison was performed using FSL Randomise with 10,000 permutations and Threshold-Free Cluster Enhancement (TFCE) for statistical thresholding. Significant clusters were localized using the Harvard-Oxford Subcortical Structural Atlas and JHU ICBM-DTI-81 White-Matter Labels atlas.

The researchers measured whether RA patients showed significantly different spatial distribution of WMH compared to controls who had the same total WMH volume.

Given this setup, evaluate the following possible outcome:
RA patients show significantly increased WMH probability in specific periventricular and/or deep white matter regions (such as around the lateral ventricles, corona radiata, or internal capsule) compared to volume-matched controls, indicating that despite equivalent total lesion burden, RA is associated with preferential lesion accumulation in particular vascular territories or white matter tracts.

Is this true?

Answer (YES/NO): YES